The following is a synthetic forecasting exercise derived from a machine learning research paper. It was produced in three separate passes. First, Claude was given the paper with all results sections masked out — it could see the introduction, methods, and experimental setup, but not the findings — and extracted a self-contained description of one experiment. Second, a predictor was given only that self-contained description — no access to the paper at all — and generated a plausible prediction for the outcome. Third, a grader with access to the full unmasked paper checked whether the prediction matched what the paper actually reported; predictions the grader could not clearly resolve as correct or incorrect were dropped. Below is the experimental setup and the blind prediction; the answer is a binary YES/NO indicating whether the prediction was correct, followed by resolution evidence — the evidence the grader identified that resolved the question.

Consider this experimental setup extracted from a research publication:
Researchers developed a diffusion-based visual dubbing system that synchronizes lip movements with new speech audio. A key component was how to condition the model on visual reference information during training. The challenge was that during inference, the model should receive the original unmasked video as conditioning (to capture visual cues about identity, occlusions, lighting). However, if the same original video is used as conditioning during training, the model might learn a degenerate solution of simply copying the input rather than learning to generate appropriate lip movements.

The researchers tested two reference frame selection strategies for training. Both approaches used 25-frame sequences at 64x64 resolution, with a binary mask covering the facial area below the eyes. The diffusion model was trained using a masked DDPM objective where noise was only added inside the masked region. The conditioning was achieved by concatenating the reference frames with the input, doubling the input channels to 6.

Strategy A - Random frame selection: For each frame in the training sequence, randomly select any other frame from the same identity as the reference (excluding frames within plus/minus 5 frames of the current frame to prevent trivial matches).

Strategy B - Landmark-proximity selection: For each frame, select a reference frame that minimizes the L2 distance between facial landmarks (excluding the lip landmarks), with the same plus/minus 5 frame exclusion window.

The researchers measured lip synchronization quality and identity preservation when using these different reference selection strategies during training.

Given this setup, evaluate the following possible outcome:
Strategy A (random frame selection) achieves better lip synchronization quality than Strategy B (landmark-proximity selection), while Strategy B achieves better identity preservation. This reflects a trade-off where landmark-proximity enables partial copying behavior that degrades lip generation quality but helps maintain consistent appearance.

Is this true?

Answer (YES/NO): YES